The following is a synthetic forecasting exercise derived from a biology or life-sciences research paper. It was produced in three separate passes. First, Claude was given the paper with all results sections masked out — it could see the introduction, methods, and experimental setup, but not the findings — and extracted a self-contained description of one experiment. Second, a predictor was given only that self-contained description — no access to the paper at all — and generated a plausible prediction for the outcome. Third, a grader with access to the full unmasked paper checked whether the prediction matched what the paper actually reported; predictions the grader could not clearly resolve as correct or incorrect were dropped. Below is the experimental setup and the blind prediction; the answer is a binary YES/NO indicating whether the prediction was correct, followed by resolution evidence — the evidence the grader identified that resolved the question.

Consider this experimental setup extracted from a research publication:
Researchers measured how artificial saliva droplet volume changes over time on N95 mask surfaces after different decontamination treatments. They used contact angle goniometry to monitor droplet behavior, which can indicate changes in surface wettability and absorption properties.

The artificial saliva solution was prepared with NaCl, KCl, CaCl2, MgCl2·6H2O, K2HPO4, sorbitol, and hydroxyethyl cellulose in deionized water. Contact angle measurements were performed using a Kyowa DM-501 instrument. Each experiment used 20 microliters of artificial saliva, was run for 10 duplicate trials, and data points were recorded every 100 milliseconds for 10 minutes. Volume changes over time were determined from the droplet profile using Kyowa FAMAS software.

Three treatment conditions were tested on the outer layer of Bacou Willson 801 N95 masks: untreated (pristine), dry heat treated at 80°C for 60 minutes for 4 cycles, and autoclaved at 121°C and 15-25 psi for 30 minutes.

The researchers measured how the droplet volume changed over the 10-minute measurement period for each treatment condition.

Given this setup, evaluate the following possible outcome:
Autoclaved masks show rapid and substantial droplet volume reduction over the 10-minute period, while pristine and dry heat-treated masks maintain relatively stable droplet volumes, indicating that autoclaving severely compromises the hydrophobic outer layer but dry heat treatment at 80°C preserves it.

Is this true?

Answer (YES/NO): NO